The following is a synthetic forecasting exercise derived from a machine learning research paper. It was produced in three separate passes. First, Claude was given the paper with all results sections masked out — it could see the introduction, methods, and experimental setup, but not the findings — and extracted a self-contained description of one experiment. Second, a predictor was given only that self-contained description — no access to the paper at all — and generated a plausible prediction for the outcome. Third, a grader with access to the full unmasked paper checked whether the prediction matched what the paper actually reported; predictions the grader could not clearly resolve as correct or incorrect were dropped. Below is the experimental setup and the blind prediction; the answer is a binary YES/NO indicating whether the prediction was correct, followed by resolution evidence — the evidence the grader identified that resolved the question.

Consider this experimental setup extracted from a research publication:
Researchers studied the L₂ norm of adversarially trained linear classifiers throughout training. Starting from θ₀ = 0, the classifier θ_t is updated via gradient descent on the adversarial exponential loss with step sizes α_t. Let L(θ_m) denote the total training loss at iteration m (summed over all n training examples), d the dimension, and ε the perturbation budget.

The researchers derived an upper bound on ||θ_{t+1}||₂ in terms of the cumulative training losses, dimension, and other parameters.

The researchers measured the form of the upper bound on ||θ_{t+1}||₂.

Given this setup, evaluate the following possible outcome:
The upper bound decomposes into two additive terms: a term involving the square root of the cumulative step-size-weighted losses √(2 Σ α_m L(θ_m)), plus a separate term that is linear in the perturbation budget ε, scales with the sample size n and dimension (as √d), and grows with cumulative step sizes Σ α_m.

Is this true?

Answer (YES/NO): NO